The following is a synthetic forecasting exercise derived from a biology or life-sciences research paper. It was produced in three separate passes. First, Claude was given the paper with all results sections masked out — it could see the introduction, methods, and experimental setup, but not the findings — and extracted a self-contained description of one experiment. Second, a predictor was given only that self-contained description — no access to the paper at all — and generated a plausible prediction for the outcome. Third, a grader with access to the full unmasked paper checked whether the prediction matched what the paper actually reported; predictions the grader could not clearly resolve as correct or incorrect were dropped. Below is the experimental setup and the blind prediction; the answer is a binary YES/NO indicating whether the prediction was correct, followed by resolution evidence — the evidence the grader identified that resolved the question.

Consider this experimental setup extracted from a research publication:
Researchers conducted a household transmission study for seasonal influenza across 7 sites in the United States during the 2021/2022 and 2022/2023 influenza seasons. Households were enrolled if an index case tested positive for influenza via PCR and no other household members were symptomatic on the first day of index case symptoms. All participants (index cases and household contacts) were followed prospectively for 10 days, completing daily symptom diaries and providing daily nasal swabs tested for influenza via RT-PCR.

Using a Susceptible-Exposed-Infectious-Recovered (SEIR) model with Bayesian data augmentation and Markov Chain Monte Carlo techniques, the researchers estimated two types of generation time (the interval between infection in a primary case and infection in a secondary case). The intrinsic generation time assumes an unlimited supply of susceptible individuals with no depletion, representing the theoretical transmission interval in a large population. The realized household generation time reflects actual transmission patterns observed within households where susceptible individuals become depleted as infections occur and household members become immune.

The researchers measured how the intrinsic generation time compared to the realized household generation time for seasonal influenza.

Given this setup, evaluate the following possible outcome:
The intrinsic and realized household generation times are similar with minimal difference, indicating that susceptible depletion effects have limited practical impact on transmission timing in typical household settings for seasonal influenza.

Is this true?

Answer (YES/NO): NO